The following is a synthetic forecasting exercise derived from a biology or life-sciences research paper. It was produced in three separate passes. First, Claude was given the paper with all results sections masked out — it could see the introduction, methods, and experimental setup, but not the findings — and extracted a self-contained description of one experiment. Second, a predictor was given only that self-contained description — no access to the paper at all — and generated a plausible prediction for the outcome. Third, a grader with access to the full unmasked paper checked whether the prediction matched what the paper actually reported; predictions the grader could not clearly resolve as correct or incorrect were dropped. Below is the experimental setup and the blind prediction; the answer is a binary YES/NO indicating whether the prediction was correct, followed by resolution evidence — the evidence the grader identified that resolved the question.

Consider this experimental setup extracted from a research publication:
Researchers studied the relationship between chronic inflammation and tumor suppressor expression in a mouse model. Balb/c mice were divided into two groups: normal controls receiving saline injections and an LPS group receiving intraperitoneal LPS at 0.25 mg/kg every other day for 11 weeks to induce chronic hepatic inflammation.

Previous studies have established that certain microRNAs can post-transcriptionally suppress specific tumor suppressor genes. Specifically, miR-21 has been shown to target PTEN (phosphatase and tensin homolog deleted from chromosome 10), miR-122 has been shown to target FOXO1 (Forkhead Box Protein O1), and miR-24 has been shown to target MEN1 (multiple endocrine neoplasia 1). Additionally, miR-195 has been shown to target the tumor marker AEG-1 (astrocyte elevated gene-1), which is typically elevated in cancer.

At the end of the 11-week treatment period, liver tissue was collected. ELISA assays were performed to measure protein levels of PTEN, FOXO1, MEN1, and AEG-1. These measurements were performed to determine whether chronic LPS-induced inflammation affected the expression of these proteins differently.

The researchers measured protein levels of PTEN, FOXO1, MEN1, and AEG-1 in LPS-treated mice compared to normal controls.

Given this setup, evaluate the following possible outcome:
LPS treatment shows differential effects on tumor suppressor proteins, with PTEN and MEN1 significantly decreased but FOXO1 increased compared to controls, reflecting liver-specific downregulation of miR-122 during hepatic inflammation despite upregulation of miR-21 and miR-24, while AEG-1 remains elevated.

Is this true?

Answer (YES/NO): NO